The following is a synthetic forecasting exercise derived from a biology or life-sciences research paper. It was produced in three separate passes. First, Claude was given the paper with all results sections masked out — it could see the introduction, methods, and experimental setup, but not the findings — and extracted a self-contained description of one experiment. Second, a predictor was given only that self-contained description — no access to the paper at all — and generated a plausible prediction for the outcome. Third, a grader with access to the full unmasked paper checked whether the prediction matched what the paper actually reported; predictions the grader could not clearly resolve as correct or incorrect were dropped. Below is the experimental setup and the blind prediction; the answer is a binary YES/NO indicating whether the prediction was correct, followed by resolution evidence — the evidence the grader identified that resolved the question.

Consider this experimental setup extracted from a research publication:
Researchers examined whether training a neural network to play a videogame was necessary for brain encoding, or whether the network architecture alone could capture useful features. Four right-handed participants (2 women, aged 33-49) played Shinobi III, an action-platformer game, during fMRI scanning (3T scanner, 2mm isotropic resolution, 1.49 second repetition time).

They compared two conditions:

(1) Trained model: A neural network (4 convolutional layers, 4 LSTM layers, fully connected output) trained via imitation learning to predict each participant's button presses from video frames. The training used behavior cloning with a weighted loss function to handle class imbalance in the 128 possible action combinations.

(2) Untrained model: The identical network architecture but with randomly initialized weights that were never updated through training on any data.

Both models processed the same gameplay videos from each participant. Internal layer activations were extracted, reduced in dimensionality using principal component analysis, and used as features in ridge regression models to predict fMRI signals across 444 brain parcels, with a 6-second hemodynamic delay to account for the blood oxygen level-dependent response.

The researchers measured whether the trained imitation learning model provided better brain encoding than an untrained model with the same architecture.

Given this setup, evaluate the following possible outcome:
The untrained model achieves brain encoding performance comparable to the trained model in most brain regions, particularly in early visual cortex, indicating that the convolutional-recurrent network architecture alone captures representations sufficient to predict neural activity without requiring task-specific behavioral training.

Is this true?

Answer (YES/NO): NO